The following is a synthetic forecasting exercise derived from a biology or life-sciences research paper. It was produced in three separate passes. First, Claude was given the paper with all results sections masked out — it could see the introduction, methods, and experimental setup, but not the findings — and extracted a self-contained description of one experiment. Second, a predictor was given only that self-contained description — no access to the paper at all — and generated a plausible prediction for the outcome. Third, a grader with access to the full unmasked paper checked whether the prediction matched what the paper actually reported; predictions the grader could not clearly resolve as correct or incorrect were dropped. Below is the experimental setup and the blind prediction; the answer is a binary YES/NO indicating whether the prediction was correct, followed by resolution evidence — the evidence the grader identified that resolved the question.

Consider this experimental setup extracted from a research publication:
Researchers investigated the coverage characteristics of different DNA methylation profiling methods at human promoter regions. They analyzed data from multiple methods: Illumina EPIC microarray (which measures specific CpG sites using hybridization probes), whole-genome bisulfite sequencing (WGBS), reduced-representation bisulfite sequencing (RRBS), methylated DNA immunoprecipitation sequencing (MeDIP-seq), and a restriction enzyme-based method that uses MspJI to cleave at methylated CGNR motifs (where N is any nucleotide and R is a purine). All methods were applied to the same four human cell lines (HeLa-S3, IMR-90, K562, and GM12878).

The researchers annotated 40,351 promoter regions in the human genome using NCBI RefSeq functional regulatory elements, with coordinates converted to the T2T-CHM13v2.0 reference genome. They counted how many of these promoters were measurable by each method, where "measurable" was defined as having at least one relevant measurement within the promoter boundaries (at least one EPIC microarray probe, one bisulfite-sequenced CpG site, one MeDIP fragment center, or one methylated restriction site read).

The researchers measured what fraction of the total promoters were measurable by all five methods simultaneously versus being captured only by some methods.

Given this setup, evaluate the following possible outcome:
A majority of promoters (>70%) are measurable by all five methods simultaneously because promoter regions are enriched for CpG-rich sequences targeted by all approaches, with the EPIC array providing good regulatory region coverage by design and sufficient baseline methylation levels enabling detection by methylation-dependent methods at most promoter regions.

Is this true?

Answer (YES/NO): NO